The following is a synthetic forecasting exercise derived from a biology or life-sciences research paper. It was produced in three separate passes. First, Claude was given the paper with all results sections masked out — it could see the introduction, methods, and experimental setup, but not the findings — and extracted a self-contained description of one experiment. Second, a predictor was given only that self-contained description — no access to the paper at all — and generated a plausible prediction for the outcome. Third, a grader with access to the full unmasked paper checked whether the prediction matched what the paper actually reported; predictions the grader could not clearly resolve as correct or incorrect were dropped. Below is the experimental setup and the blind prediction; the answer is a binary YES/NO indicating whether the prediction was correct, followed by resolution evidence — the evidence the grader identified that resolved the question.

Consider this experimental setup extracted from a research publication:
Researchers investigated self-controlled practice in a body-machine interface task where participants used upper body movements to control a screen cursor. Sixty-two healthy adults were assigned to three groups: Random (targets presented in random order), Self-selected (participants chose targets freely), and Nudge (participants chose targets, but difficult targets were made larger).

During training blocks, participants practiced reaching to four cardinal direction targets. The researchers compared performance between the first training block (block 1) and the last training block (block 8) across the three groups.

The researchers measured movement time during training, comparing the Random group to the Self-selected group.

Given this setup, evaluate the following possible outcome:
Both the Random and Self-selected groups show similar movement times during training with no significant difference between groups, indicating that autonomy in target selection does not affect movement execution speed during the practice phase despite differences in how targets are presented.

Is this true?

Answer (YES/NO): NO